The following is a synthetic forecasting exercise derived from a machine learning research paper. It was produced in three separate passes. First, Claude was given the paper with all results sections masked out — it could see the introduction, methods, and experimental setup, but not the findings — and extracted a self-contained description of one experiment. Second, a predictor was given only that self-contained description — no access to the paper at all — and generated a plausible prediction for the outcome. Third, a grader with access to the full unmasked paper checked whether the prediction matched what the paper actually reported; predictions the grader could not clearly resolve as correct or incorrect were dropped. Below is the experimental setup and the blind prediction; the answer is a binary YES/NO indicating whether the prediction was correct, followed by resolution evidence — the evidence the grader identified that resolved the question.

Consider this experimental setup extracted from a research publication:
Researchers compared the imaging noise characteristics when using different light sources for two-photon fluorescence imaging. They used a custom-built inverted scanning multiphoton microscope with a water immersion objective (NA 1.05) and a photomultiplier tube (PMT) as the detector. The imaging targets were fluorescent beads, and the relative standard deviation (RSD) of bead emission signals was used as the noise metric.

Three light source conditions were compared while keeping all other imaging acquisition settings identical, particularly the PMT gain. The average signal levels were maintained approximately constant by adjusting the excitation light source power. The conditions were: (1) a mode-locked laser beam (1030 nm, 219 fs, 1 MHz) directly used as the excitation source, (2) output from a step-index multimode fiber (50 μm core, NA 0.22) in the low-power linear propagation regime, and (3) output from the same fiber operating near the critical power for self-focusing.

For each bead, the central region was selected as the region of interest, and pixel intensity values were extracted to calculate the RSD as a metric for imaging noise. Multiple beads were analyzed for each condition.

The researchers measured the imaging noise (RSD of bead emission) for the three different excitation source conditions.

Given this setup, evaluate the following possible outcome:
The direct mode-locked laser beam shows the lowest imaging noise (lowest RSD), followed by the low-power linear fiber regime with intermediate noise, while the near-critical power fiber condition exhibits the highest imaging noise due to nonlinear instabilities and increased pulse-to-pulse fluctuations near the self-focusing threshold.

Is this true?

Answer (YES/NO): NO